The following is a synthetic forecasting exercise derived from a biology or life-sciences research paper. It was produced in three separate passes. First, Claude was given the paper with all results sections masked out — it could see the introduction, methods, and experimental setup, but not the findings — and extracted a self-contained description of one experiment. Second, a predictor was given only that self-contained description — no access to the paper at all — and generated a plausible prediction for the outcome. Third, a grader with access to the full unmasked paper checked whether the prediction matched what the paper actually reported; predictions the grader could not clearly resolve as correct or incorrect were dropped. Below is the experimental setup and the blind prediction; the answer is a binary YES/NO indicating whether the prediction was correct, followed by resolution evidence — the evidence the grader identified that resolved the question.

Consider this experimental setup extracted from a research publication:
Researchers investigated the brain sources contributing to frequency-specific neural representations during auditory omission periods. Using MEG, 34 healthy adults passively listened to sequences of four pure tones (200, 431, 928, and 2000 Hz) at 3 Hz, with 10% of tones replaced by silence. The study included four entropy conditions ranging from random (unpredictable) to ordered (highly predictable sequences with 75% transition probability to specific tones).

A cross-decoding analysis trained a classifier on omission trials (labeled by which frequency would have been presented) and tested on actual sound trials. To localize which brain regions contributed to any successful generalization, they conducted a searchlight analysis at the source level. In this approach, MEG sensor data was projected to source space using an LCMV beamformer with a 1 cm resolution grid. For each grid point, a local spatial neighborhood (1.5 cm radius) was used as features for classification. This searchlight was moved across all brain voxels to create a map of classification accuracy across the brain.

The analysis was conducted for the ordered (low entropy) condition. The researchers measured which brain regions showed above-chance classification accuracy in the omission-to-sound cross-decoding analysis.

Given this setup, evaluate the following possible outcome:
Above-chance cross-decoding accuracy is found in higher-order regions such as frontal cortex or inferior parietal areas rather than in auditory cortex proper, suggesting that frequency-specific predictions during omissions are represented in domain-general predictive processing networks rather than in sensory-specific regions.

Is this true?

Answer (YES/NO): NO